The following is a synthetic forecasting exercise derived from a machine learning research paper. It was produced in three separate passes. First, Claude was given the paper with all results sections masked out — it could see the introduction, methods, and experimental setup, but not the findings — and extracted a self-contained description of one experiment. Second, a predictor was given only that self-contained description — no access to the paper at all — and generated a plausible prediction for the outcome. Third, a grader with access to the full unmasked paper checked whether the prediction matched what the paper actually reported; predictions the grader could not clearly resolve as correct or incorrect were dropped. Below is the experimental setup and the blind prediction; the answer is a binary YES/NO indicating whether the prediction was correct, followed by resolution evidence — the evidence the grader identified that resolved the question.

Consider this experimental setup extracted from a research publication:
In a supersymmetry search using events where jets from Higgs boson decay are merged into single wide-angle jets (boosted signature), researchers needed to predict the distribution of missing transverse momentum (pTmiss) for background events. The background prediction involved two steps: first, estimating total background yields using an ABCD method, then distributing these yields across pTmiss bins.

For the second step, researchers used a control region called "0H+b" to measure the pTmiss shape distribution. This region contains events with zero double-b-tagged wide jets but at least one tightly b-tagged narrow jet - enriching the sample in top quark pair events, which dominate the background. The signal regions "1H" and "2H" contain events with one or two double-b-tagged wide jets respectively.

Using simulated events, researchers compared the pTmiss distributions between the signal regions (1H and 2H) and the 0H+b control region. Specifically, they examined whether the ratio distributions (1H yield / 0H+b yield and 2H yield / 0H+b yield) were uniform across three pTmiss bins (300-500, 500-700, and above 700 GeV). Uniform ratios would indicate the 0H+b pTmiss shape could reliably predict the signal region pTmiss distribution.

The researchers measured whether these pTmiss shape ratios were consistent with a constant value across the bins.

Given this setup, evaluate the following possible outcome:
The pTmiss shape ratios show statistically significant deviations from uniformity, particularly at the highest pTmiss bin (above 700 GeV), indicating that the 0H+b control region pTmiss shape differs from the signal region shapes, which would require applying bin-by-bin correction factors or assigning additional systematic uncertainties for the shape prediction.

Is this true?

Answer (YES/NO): NO